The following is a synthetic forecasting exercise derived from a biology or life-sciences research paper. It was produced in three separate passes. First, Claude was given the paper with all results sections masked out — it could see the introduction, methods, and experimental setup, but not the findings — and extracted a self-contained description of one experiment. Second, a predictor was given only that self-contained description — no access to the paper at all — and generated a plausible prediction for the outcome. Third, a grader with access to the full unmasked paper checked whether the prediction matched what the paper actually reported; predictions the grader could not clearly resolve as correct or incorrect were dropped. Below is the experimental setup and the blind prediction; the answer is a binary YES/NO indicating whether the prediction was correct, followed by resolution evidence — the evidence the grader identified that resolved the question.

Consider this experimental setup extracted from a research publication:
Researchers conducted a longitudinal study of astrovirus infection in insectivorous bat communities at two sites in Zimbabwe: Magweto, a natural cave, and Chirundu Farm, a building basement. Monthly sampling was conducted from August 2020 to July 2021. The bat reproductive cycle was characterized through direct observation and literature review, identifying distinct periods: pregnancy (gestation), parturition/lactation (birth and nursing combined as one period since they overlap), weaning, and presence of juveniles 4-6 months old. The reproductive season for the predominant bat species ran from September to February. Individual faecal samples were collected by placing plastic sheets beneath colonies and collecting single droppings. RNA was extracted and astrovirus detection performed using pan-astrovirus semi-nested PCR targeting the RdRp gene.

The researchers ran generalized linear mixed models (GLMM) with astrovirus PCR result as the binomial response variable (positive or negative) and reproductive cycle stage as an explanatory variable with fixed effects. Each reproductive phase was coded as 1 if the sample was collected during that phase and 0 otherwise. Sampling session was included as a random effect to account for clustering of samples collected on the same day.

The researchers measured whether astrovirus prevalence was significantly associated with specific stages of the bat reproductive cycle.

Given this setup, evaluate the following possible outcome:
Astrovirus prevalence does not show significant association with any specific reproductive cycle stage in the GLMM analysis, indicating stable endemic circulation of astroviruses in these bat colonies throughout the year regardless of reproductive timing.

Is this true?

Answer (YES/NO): NO